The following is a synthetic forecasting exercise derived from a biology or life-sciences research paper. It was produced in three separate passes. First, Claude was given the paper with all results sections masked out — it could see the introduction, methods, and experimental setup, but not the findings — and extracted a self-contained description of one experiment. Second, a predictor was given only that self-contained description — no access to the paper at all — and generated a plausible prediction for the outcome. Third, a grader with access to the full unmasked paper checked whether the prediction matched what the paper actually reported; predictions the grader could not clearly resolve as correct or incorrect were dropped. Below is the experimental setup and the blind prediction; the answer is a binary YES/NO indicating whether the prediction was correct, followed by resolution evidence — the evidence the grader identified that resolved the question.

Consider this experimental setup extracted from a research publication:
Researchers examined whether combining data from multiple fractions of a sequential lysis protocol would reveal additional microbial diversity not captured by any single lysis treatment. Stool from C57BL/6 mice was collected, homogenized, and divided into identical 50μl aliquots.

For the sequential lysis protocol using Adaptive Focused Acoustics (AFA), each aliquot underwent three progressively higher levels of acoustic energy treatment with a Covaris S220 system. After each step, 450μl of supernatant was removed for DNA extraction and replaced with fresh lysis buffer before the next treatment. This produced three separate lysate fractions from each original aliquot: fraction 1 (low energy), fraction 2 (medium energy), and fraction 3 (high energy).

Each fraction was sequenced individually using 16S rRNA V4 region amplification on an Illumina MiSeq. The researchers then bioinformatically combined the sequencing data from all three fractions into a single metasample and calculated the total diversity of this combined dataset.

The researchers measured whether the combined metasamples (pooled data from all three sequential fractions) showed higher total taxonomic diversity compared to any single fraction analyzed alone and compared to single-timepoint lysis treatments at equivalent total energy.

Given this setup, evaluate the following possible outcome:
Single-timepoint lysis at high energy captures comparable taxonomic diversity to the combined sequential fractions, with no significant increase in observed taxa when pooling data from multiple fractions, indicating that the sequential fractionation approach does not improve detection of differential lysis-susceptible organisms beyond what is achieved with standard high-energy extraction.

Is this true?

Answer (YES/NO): NO